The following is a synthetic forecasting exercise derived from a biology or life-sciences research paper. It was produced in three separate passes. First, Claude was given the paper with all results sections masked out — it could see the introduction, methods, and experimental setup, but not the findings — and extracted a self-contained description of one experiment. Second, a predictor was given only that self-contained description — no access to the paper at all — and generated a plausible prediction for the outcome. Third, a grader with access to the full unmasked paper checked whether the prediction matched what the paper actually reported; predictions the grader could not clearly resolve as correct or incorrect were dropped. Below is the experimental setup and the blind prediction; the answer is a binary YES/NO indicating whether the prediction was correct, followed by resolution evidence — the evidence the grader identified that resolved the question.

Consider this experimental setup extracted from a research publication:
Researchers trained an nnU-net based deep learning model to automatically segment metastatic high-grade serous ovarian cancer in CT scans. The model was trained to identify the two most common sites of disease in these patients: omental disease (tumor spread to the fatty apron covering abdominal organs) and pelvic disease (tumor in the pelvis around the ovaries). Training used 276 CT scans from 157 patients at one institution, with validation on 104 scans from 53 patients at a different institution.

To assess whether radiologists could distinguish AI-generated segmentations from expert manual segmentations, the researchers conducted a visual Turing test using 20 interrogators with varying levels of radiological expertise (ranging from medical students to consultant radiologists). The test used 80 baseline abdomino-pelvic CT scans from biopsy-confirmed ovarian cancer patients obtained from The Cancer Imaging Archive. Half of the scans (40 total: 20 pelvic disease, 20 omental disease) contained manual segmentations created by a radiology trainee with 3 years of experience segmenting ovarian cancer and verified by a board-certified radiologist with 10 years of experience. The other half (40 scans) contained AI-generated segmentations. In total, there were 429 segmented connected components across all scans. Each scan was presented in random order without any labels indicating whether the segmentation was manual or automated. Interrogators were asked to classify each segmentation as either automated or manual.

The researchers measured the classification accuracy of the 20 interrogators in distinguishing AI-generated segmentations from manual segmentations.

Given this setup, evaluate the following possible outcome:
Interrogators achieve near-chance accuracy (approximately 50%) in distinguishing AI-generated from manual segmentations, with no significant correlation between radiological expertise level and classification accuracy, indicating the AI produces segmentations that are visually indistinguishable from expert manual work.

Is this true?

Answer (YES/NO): NO